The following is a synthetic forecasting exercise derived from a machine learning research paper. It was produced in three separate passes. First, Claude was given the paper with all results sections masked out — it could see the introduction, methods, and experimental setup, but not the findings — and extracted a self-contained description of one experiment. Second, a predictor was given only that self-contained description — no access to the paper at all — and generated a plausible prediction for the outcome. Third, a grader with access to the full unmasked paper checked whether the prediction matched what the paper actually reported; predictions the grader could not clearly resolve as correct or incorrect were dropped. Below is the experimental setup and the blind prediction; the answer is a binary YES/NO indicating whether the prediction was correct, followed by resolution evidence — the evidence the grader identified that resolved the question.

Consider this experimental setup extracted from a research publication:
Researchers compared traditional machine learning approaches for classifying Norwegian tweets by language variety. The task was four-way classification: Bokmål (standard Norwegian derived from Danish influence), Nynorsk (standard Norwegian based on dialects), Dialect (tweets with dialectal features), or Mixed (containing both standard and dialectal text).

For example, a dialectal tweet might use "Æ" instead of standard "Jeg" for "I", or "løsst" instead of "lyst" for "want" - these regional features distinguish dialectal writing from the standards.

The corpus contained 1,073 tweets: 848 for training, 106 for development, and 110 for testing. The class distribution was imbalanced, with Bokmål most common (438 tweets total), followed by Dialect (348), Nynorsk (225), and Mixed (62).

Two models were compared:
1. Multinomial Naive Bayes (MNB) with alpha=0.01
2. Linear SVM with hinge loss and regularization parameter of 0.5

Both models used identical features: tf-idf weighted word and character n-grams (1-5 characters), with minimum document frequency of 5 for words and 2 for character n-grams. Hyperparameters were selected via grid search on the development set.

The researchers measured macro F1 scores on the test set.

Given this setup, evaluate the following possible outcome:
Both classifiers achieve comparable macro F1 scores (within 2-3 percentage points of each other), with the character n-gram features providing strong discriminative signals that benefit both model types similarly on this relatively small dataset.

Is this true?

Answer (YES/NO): NO